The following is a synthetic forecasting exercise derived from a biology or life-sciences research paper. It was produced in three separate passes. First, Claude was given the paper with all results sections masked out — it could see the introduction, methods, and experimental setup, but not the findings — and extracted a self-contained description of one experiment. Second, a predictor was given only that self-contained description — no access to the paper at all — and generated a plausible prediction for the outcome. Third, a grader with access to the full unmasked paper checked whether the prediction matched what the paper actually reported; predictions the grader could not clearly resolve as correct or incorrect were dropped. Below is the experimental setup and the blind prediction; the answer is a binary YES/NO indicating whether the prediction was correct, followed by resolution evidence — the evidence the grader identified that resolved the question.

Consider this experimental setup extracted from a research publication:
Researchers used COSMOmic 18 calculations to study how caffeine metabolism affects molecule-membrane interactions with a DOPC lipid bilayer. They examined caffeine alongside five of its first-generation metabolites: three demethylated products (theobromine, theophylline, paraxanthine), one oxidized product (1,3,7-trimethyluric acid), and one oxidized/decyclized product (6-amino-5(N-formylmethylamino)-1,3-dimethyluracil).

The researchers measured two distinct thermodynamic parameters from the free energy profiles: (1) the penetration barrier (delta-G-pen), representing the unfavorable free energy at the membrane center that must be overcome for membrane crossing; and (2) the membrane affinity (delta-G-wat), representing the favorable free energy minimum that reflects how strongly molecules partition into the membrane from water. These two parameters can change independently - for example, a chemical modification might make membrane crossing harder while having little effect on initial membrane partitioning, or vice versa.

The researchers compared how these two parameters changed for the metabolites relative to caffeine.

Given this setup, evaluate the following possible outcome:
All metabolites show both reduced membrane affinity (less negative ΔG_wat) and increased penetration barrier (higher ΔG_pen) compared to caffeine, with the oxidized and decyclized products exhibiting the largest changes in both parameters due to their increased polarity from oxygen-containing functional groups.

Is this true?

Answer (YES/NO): NO